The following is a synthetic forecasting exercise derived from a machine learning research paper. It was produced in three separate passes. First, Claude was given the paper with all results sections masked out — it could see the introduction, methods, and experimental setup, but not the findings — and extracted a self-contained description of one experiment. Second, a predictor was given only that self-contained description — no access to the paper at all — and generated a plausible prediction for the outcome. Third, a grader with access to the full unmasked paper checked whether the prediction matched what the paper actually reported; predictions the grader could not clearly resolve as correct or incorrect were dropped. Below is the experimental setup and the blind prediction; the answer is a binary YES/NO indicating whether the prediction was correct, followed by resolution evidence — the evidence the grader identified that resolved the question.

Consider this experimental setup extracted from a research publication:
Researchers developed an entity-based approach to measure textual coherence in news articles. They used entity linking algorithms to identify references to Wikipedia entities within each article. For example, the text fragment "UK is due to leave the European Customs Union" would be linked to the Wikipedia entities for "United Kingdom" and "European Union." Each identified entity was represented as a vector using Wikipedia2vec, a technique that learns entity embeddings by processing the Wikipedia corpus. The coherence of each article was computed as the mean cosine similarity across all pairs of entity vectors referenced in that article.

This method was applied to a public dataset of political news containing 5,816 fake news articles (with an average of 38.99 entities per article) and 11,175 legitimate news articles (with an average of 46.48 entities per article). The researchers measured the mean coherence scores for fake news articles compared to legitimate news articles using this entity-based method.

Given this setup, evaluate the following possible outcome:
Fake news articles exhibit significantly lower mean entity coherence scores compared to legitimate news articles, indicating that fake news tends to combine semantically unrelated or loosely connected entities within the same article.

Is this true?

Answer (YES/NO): YES